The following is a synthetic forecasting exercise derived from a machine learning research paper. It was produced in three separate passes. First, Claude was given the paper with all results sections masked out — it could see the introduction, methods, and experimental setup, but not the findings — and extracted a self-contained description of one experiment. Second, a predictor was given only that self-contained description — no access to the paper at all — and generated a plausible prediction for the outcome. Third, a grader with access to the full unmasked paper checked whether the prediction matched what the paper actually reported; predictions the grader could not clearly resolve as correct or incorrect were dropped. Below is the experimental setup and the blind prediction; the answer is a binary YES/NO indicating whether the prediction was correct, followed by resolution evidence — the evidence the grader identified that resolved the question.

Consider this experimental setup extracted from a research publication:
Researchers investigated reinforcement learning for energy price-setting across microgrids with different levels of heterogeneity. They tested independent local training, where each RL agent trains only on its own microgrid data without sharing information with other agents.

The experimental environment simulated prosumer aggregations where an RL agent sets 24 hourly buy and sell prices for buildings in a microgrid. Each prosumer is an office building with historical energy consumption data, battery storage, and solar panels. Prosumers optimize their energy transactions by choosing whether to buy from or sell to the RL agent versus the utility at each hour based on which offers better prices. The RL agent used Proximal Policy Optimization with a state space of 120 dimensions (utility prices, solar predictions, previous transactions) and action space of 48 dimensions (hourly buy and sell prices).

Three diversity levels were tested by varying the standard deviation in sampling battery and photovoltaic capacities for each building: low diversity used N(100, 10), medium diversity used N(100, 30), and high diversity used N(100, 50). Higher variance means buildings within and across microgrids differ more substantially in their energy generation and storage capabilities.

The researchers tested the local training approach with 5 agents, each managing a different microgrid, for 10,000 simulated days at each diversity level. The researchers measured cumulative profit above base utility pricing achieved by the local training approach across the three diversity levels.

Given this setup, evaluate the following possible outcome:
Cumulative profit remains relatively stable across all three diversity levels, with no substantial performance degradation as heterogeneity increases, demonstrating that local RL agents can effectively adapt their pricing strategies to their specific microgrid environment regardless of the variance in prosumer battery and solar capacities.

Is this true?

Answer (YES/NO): NO